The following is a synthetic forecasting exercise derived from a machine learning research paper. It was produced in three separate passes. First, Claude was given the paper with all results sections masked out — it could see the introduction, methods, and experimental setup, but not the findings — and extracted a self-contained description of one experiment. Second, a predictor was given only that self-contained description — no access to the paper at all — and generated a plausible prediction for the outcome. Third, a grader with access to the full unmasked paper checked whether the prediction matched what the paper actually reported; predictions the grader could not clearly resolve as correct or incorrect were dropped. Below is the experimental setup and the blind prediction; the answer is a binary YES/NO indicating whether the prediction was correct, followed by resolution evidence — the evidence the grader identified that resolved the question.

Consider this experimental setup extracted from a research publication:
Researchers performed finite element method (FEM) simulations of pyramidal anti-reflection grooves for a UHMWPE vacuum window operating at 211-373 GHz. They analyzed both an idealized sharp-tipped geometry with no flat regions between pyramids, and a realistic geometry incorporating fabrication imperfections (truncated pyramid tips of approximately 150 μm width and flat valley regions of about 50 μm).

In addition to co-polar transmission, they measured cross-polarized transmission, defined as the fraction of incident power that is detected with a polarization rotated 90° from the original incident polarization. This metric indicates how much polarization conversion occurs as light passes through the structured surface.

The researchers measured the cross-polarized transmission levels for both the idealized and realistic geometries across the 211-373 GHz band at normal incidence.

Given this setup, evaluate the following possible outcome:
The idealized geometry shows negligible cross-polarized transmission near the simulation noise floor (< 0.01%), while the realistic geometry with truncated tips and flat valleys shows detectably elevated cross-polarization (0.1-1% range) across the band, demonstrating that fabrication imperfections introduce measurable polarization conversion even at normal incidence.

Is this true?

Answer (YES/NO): NO